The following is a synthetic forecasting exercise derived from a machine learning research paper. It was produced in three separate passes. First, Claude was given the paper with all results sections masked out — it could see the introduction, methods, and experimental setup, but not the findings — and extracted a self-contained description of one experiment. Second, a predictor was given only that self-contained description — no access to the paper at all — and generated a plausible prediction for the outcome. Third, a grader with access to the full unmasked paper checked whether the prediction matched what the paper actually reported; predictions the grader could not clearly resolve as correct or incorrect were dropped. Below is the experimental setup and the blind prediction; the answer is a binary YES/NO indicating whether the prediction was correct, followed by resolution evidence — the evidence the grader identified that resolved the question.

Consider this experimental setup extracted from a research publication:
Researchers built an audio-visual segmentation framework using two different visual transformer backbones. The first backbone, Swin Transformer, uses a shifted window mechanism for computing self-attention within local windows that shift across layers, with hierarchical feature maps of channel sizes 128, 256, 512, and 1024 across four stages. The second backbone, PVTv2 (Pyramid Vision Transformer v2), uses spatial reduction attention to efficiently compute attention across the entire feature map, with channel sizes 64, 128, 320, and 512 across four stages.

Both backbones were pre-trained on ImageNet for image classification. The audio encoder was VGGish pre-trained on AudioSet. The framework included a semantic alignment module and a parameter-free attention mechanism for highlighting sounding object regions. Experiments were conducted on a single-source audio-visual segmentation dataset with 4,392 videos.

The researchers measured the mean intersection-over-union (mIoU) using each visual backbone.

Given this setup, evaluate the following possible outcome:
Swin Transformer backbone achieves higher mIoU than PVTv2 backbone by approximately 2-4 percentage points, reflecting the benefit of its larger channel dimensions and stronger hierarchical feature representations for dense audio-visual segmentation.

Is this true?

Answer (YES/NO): NO